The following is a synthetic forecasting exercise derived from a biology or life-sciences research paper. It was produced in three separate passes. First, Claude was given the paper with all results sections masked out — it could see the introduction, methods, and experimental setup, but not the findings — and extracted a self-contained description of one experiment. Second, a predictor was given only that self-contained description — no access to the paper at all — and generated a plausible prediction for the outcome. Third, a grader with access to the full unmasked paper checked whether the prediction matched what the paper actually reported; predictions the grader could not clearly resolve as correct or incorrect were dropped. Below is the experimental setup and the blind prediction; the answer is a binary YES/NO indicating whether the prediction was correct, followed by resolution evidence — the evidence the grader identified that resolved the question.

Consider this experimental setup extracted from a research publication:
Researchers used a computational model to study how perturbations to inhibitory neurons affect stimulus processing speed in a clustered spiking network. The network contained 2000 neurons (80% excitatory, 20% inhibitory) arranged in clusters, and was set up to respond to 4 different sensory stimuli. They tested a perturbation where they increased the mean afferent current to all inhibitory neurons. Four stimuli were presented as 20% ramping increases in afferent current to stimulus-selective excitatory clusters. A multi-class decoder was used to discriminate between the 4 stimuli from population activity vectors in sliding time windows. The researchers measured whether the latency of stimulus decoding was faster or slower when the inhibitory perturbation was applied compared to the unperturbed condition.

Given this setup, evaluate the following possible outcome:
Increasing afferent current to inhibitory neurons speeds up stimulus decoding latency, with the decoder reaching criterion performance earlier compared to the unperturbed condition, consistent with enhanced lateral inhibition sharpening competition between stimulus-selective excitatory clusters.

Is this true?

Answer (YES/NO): NO